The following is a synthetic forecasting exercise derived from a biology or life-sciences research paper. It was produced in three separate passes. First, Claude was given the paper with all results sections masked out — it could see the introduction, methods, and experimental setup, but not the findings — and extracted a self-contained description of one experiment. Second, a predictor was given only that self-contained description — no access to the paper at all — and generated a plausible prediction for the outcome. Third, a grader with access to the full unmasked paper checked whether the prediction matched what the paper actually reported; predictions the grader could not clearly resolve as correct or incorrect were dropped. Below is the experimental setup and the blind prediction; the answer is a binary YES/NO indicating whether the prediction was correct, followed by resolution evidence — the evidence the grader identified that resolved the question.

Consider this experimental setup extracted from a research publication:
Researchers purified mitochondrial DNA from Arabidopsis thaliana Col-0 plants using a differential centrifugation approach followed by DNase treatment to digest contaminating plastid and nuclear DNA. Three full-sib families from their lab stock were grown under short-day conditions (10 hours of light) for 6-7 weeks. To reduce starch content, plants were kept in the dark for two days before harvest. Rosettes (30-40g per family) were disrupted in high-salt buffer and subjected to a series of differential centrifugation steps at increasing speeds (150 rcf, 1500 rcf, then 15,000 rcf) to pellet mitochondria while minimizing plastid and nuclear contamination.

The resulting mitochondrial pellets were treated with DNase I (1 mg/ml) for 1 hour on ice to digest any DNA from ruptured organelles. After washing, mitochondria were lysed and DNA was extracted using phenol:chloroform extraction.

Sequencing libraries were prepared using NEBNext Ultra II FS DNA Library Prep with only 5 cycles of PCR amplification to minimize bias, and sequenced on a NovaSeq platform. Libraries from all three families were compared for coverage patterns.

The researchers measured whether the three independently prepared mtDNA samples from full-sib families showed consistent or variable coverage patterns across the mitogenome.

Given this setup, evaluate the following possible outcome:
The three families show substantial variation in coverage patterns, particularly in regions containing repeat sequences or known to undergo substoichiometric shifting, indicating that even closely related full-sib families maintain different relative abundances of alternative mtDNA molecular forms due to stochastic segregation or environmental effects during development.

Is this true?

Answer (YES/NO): NO